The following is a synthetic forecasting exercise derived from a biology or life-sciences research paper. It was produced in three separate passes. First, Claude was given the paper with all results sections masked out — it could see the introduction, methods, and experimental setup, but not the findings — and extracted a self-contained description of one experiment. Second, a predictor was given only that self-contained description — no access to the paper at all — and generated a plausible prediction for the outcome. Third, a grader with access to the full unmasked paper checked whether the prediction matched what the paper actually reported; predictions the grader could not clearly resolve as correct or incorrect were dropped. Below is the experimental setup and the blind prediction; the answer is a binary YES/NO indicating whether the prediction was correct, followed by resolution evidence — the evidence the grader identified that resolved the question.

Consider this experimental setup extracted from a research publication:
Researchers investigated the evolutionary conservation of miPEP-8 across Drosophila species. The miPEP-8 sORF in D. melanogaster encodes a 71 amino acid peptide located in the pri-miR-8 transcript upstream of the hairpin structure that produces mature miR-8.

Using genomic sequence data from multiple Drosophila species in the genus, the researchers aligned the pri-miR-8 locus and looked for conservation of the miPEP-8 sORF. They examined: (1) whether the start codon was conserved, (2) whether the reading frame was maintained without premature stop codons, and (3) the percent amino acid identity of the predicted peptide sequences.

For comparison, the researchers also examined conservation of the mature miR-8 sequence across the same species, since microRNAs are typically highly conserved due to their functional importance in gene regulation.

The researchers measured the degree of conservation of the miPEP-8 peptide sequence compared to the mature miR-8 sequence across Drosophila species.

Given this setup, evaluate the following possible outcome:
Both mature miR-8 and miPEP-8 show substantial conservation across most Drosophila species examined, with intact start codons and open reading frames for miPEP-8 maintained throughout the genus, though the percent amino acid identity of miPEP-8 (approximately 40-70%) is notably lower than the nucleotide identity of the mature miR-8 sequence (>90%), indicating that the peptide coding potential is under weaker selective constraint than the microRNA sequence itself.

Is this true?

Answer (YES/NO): NO